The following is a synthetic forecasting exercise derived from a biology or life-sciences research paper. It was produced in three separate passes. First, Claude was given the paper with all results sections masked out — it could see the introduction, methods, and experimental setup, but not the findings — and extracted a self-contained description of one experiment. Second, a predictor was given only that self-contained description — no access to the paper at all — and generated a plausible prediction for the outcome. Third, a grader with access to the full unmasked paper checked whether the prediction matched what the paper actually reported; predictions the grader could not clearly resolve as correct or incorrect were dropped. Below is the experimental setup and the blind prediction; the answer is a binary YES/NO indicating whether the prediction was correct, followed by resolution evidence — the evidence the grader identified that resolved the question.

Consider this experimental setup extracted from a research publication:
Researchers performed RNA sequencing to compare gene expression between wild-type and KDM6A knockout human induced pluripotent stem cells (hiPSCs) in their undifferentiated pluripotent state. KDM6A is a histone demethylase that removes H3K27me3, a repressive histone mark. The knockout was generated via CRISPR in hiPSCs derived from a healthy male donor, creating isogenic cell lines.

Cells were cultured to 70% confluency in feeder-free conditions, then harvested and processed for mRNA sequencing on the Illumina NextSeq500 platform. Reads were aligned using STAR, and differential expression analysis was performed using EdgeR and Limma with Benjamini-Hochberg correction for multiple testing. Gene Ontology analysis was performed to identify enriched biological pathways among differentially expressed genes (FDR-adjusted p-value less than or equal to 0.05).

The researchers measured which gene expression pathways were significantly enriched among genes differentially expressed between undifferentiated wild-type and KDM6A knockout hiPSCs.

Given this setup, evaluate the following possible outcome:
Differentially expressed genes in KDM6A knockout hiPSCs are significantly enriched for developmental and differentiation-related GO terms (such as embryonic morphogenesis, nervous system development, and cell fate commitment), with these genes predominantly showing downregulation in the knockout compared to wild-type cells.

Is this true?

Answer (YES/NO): NO